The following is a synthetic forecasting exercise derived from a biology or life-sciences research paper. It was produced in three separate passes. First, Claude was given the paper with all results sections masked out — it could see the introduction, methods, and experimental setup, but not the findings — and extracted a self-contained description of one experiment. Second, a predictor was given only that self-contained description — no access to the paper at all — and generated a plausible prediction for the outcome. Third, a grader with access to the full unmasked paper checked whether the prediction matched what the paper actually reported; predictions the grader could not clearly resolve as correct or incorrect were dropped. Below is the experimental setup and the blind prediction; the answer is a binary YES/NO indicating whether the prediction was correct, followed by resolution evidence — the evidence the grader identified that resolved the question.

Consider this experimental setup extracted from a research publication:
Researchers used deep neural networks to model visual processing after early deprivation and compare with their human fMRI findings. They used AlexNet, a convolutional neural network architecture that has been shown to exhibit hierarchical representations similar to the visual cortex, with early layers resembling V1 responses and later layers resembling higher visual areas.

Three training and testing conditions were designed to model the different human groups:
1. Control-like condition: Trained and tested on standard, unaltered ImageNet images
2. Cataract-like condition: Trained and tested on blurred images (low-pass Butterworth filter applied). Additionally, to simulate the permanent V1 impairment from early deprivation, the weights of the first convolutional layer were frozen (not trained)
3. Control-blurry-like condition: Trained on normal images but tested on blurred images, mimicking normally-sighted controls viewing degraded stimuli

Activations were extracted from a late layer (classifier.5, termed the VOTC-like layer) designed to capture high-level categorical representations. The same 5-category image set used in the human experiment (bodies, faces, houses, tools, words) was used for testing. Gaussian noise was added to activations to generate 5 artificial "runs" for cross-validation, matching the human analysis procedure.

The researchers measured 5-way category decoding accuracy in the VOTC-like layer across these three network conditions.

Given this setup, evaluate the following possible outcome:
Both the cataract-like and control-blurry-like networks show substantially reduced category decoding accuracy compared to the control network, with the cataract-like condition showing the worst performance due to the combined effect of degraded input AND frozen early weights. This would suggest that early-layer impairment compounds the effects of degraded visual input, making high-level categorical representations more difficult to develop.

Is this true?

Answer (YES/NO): NO